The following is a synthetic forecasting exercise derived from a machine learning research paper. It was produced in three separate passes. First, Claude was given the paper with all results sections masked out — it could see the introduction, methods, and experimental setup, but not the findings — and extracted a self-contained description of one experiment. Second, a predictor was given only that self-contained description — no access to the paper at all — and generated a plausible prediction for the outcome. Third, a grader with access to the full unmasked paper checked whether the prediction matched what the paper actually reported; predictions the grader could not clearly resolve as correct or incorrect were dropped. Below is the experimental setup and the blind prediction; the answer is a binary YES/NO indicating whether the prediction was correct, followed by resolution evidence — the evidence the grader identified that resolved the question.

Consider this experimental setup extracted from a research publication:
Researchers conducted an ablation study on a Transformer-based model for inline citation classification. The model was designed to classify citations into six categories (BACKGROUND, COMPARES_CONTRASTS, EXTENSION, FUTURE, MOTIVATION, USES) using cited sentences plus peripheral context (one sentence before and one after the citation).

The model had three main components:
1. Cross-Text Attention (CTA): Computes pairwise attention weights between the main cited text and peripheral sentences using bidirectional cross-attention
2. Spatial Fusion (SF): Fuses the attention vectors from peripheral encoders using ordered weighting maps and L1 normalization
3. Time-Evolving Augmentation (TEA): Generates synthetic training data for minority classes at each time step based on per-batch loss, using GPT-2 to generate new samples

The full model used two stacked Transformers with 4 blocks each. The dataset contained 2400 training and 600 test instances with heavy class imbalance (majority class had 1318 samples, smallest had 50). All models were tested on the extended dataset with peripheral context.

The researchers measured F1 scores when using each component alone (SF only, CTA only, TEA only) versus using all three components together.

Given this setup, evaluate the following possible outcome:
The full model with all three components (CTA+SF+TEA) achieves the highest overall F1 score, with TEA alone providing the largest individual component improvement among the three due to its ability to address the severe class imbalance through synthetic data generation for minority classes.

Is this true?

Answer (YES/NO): YES